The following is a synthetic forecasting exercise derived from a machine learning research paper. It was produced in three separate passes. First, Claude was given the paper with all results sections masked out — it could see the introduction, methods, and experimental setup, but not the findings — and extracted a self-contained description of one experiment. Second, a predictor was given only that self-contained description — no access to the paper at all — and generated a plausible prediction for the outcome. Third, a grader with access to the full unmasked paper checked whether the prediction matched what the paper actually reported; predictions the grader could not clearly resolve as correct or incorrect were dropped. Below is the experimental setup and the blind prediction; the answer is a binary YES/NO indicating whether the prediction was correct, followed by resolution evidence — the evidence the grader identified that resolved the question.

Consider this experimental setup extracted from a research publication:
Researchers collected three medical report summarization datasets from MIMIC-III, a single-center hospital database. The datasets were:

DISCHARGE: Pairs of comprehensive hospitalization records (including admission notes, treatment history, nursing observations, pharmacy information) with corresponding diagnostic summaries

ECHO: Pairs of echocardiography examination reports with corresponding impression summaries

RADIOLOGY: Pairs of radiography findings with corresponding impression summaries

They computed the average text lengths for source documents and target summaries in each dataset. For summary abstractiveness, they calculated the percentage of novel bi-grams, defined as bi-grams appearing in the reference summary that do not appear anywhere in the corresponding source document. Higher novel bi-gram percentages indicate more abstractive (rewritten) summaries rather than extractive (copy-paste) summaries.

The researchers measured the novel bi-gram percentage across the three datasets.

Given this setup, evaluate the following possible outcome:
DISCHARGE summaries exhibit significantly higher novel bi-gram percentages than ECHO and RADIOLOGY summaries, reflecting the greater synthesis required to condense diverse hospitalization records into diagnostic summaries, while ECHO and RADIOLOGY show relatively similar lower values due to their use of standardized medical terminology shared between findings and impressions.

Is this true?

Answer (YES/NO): NO